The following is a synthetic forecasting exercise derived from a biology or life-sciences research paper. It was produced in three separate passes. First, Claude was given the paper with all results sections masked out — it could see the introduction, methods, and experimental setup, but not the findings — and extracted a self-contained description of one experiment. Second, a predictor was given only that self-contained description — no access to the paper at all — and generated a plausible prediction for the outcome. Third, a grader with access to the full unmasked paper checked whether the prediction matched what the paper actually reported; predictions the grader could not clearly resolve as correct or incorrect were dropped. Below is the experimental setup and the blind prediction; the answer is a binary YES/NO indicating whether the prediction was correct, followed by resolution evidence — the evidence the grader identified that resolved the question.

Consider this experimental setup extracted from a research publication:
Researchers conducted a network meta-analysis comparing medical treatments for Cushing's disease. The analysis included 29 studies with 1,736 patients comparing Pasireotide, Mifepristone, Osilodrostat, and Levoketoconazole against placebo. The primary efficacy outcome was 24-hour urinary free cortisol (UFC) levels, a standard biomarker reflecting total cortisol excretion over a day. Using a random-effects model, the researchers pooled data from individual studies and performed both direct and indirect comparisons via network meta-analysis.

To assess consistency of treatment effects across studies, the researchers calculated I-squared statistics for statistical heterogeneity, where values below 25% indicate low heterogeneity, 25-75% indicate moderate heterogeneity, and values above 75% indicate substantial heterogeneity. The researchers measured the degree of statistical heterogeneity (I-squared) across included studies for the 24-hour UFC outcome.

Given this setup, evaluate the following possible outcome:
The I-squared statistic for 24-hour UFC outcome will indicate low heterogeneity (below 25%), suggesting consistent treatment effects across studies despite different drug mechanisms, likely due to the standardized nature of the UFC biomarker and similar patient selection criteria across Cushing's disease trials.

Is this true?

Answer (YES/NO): NO